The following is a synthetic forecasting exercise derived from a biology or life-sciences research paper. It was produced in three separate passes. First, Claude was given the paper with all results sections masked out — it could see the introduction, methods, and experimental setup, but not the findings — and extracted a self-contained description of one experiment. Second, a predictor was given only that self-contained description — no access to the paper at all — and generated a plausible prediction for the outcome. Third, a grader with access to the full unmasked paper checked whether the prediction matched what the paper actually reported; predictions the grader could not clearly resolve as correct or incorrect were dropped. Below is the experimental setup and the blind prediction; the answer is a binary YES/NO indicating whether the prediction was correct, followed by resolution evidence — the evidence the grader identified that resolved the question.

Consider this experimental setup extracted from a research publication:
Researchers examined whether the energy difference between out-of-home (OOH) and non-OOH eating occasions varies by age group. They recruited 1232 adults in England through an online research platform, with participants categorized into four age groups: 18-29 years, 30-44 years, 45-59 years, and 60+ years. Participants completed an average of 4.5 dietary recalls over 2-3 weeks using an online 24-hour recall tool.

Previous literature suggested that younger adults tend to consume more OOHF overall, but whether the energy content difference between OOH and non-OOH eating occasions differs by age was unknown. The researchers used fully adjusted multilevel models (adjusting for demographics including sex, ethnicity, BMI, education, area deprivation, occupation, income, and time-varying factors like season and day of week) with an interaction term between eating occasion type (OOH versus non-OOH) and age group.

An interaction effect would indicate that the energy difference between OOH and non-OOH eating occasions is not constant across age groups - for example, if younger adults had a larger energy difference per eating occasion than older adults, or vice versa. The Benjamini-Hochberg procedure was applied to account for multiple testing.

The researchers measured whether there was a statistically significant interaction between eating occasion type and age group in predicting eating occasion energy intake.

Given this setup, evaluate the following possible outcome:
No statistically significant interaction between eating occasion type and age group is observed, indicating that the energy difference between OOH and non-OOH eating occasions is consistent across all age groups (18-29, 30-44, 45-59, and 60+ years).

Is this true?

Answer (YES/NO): YES